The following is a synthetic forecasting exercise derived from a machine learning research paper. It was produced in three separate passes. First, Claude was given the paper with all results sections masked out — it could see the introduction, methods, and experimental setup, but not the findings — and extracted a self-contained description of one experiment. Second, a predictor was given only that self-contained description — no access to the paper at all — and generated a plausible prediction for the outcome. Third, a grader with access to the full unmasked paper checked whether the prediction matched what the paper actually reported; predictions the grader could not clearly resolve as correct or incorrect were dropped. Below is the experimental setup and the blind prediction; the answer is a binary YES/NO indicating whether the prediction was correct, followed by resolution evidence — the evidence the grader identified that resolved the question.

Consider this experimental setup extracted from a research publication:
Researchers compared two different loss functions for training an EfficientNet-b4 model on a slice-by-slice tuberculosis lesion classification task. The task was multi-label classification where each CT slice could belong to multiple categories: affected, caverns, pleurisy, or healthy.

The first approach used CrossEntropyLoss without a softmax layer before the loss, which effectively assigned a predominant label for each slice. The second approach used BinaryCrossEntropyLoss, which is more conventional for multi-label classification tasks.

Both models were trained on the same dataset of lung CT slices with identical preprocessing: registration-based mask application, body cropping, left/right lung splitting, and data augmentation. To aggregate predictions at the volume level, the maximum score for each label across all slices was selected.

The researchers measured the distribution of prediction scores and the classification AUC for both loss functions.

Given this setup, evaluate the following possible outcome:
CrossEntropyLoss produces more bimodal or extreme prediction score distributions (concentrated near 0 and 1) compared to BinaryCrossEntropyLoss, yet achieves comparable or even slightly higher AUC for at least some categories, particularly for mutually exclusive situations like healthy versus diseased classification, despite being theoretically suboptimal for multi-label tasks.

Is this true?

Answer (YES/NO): YES